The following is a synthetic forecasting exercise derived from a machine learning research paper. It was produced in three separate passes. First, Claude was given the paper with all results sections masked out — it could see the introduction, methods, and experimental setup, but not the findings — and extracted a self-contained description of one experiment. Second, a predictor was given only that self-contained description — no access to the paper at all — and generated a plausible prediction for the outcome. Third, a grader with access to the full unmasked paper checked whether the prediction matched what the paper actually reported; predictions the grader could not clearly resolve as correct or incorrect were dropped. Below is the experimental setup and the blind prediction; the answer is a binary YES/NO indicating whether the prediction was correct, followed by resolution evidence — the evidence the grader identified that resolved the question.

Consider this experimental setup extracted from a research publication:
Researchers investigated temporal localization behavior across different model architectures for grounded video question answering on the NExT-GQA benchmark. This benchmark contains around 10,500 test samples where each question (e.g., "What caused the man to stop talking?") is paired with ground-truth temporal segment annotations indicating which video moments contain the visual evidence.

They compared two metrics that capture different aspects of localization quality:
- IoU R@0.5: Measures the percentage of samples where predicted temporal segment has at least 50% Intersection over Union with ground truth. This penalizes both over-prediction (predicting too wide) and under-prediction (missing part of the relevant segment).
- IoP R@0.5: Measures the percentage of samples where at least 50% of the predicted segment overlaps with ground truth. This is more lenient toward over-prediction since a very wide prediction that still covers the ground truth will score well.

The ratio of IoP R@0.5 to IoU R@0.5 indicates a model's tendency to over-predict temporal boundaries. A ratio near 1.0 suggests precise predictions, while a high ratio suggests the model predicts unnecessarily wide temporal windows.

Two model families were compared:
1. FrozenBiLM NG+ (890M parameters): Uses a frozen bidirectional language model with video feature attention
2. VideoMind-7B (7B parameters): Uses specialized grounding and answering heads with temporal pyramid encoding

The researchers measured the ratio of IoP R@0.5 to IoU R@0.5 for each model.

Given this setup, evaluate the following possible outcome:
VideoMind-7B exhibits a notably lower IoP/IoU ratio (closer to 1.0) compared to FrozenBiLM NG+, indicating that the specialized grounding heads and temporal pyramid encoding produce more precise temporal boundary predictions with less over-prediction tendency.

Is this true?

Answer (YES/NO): YES